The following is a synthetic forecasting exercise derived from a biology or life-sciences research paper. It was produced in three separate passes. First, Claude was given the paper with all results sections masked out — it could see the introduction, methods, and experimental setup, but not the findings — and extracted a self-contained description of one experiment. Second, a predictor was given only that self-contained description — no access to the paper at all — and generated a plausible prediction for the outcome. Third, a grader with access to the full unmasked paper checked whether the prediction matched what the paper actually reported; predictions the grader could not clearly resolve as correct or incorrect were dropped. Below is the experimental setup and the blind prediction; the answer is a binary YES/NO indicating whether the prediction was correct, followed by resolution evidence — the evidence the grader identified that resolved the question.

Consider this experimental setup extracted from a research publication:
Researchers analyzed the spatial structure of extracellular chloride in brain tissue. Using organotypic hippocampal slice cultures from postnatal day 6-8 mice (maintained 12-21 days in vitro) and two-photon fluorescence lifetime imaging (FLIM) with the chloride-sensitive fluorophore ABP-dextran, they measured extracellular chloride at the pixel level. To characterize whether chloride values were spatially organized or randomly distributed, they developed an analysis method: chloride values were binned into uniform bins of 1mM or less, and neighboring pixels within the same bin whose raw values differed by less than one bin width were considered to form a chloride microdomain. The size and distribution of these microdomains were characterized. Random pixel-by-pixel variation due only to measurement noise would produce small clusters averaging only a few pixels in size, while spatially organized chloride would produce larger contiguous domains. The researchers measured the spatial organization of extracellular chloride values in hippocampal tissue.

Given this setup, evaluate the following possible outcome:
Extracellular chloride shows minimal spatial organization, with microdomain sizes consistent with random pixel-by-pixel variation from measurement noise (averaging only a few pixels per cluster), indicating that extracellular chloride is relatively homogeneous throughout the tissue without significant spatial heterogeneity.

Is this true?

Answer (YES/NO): NO